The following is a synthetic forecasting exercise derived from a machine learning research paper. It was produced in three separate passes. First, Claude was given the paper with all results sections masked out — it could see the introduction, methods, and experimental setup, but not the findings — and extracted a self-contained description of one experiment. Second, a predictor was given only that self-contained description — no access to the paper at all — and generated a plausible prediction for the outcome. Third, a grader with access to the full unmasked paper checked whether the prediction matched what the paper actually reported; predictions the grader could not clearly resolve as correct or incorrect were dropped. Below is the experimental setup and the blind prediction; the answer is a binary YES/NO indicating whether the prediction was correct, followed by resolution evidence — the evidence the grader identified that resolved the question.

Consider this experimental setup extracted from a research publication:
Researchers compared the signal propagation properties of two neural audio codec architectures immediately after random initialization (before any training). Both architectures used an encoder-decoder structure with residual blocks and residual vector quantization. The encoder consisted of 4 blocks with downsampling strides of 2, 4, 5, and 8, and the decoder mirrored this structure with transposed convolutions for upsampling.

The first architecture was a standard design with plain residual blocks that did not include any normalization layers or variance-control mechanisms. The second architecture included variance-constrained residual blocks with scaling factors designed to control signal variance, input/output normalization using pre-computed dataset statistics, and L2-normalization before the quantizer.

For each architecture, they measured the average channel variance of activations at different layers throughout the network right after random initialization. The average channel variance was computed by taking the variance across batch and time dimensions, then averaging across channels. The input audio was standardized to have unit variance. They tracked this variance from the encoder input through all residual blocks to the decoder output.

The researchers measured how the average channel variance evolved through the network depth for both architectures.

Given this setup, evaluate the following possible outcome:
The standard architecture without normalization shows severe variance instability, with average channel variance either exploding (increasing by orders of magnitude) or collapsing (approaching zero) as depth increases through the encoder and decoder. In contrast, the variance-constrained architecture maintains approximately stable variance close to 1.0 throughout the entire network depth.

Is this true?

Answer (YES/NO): NO